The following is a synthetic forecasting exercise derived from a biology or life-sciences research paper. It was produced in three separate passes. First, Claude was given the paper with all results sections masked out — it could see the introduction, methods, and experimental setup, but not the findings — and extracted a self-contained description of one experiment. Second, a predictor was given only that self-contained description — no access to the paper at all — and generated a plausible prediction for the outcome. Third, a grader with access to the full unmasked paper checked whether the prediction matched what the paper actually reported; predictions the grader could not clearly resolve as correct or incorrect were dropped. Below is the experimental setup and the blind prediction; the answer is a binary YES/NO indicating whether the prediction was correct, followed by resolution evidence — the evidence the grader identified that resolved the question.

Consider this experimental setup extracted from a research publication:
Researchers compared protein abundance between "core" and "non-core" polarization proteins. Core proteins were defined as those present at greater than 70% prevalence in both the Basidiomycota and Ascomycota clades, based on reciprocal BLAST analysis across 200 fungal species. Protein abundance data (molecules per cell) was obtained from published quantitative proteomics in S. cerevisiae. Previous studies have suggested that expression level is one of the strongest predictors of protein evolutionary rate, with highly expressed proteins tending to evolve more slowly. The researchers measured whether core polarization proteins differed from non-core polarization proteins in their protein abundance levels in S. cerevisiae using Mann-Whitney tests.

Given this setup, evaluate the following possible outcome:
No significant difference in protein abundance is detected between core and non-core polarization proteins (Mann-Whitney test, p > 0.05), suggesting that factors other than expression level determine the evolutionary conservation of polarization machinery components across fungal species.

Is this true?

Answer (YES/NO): NO